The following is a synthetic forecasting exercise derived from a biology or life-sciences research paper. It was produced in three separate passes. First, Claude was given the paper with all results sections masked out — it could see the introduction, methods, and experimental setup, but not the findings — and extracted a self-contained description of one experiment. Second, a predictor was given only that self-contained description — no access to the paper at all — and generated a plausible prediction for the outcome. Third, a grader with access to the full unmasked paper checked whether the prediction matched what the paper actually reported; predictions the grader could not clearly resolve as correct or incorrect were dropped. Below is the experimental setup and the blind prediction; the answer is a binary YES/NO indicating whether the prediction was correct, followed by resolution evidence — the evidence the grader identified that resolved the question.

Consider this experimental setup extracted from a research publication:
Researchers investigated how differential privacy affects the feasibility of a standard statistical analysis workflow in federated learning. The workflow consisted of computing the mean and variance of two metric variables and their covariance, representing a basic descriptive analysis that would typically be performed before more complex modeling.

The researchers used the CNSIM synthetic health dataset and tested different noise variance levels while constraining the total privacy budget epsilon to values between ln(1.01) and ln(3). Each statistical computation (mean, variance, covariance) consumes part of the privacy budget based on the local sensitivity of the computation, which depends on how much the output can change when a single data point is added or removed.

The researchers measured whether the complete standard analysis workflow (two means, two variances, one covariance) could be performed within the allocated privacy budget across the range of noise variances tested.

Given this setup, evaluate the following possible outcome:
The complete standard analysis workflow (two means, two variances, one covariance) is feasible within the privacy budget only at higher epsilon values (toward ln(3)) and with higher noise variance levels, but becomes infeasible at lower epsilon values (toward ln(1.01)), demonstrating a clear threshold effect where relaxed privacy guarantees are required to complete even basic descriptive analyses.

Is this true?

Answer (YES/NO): NO